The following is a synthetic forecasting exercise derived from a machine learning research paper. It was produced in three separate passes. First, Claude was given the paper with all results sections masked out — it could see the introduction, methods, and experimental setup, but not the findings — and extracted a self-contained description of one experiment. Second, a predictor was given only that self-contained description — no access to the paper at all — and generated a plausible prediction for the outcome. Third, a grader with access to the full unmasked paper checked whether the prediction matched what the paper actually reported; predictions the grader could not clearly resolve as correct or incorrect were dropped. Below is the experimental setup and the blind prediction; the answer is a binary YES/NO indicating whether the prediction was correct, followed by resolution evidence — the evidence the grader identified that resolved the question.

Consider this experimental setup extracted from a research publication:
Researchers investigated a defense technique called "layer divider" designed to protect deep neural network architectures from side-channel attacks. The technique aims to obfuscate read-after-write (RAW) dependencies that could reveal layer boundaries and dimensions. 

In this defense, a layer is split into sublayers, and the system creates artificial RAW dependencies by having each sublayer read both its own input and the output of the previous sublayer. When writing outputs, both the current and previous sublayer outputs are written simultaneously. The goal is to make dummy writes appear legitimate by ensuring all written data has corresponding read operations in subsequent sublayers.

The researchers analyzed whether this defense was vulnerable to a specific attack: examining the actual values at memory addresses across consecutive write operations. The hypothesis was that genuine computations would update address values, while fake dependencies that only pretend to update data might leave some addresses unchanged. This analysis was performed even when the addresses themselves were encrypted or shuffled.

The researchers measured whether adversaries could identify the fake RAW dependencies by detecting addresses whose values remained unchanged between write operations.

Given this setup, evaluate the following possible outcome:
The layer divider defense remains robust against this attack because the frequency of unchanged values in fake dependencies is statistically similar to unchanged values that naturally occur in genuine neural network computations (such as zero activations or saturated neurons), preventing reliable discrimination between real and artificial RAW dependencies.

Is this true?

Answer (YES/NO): NO